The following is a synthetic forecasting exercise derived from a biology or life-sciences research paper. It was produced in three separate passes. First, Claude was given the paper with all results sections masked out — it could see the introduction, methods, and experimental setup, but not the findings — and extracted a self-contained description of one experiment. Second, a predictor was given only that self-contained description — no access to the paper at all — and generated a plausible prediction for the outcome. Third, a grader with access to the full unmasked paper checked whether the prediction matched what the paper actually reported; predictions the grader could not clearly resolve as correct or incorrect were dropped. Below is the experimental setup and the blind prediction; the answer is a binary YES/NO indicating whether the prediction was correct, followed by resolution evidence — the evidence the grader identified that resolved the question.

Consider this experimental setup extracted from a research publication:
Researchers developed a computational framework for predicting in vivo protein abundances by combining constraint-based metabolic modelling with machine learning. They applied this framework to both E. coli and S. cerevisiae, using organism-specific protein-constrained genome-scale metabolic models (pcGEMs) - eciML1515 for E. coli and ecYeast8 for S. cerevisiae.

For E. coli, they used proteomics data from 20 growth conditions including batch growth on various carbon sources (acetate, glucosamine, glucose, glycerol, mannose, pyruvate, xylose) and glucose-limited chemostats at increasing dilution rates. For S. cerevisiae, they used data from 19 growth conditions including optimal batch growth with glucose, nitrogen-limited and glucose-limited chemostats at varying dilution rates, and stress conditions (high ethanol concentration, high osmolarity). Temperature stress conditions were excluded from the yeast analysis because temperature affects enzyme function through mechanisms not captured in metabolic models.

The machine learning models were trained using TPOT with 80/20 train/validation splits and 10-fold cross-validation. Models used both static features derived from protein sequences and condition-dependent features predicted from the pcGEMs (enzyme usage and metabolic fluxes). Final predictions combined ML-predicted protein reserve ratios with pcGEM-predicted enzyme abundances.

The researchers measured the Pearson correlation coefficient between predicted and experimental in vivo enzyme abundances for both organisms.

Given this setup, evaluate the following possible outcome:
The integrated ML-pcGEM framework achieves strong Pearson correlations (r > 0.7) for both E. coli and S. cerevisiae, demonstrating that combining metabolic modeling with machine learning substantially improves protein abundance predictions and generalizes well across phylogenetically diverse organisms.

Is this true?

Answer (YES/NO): NO